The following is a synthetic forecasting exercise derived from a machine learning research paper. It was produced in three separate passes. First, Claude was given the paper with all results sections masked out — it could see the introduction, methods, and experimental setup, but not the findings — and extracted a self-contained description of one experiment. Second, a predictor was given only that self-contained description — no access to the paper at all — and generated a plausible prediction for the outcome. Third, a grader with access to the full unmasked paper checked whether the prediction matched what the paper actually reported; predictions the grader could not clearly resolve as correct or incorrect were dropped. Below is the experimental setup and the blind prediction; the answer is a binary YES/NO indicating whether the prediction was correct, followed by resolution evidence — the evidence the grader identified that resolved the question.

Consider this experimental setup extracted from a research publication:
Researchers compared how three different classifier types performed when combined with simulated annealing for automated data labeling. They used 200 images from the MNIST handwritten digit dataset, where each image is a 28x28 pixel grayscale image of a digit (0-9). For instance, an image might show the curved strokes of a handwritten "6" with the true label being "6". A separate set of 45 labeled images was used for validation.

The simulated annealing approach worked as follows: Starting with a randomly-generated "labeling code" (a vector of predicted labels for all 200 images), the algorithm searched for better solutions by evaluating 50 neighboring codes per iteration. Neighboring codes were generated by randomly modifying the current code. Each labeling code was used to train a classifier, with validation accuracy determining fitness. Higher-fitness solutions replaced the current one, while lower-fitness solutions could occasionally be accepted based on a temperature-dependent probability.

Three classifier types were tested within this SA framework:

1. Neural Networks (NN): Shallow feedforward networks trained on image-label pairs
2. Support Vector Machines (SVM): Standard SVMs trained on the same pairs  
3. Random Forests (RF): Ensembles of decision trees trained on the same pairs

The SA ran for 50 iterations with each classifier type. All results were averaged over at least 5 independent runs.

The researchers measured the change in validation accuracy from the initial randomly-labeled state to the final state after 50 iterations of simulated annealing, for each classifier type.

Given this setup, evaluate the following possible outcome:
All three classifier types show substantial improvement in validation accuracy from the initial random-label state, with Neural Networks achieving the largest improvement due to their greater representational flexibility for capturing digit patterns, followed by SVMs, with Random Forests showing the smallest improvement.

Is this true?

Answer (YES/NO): NO